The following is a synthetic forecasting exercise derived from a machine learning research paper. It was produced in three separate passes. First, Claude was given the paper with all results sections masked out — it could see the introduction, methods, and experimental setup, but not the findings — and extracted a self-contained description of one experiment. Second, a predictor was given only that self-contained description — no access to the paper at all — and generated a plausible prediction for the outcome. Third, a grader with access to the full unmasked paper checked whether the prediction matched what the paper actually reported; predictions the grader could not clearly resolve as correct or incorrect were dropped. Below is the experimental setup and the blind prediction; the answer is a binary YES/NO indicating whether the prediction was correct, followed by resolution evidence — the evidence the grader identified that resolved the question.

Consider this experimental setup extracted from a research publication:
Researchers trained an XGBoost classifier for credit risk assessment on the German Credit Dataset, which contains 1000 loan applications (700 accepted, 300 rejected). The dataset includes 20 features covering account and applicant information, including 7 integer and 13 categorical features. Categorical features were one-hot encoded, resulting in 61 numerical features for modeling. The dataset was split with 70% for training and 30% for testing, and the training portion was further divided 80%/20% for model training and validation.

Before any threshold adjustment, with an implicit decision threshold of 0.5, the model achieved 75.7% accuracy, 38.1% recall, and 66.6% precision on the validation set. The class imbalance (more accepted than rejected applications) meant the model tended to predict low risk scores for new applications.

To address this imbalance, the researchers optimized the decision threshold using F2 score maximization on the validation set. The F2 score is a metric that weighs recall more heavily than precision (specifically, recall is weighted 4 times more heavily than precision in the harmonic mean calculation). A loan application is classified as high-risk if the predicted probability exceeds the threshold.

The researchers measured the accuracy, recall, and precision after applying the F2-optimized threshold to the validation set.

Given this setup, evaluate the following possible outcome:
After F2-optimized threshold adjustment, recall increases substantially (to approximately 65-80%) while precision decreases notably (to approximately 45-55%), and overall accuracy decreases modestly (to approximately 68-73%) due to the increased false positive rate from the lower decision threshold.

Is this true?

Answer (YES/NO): NO